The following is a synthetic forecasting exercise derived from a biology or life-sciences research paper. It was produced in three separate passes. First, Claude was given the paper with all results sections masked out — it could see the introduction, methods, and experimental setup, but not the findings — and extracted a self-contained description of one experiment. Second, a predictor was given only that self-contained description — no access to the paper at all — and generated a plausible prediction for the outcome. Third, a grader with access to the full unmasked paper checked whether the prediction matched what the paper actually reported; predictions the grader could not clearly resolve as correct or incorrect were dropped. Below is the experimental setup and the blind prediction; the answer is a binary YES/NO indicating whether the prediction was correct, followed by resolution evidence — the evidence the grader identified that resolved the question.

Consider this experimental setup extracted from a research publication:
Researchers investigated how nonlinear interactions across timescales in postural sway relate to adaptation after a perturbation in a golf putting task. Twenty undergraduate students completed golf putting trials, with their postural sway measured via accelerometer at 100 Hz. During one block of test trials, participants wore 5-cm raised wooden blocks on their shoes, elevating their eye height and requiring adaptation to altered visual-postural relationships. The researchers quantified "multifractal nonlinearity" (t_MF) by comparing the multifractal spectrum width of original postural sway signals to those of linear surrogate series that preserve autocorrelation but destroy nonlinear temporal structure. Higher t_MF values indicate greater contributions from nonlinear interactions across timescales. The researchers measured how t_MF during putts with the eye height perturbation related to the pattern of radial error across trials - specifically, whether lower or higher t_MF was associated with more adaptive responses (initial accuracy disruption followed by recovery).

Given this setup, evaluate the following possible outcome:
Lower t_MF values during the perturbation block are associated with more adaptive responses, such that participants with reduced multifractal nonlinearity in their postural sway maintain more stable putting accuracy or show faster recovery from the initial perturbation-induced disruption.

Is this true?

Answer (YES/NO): YES